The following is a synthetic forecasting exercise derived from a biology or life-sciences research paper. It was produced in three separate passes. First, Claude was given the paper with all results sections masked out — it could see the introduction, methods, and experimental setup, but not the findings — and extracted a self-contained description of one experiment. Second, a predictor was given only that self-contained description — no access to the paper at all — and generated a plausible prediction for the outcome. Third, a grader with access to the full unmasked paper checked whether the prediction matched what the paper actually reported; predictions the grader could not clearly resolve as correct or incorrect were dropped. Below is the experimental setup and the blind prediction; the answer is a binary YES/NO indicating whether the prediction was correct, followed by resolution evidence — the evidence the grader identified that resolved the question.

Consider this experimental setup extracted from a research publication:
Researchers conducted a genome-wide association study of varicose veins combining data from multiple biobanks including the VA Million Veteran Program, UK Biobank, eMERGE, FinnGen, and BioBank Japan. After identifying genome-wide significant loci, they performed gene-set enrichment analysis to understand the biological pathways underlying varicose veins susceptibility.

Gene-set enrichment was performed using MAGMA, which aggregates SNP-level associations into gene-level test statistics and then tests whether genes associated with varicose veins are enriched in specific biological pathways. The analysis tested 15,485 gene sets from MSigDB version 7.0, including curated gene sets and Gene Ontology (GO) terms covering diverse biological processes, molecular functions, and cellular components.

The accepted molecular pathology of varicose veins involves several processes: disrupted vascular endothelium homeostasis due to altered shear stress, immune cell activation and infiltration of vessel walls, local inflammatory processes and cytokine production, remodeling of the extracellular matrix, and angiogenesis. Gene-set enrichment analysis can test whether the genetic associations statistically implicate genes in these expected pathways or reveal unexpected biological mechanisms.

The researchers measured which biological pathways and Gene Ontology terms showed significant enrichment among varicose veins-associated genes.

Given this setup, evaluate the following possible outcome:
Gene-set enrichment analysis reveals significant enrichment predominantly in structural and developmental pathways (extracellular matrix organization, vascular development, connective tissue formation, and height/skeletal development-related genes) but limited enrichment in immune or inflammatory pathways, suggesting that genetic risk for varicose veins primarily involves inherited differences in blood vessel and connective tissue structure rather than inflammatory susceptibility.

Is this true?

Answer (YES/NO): YES